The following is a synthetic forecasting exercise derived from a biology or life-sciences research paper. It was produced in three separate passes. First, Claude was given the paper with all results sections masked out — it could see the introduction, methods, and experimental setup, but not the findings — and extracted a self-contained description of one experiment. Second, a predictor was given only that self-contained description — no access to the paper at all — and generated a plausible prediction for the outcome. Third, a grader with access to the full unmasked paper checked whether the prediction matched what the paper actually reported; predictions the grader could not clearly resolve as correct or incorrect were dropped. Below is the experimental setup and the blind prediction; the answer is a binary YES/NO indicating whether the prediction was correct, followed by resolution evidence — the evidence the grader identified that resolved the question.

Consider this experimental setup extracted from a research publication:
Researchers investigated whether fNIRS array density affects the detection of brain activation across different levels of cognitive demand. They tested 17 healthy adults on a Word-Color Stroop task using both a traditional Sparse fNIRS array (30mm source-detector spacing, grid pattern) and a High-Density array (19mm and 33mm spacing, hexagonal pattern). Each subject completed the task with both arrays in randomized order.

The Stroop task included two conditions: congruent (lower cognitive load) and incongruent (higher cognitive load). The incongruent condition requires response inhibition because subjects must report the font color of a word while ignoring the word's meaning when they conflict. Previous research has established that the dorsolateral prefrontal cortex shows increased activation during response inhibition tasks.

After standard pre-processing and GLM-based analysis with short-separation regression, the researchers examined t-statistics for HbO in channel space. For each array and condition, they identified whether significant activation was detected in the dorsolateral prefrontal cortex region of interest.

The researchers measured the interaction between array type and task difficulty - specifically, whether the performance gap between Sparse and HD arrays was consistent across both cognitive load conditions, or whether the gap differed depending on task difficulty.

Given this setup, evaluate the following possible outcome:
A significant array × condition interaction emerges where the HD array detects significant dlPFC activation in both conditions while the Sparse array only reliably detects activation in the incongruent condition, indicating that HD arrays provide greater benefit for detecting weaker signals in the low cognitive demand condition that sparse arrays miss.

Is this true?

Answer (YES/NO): YES